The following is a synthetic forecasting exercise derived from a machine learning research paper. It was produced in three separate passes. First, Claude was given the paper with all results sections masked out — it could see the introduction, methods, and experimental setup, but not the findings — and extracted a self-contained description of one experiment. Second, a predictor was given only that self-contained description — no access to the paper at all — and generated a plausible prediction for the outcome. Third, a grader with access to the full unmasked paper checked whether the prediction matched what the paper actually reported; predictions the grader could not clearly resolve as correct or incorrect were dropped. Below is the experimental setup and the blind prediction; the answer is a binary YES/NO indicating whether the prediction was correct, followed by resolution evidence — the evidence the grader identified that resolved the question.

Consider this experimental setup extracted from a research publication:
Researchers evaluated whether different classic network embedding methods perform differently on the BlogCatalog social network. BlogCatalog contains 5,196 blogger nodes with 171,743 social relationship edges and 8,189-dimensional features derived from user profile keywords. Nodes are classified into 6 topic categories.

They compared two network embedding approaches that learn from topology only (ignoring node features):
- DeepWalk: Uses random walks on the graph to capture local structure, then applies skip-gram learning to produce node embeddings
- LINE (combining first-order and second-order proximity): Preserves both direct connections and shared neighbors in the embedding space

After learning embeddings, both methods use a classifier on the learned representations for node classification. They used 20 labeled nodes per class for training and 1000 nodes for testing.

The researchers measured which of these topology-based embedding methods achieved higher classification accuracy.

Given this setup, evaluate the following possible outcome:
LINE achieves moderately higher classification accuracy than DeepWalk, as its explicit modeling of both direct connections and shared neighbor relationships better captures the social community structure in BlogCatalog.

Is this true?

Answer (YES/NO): NO